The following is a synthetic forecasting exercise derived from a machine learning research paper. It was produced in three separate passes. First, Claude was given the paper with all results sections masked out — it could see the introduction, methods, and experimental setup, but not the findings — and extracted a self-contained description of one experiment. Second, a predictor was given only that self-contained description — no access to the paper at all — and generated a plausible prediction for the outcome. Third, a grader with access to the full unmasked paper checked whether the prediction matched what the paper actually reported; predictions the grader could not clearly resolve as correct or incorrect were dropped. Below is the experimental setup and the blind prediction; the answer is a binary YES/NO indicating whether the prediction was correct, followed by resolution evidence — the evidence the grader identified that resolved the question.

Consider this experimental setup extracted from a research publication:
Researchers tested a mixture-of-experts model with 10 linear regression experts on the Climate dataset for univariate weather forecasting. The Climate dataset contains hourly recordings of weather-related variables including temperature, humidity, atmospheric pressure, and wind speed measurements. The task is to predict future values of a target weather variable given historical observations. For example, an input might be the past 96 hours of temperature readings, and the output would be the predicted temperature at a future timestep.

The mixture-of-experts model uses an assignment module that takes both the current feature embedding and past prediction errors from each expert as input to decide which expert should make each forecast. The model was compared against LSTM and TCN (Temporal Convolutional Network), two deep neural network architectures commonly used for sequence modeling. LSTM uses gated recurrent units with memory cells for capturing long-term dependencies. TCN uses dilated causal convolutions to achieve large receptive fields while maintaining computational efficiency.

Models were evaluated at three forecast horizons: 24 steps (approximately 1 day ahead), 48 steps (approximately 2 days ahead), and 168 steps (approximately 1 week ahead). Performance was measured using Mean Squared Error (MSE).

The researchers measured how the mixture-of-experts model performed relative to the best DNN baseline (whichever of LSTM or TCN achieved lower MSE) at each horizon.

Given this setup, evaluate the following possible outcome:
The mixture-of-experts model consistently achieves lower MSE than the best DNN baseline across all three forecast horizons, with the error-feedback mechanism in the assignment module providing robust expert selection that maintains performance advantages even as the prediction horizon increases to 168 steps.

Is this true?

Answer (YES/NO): NO